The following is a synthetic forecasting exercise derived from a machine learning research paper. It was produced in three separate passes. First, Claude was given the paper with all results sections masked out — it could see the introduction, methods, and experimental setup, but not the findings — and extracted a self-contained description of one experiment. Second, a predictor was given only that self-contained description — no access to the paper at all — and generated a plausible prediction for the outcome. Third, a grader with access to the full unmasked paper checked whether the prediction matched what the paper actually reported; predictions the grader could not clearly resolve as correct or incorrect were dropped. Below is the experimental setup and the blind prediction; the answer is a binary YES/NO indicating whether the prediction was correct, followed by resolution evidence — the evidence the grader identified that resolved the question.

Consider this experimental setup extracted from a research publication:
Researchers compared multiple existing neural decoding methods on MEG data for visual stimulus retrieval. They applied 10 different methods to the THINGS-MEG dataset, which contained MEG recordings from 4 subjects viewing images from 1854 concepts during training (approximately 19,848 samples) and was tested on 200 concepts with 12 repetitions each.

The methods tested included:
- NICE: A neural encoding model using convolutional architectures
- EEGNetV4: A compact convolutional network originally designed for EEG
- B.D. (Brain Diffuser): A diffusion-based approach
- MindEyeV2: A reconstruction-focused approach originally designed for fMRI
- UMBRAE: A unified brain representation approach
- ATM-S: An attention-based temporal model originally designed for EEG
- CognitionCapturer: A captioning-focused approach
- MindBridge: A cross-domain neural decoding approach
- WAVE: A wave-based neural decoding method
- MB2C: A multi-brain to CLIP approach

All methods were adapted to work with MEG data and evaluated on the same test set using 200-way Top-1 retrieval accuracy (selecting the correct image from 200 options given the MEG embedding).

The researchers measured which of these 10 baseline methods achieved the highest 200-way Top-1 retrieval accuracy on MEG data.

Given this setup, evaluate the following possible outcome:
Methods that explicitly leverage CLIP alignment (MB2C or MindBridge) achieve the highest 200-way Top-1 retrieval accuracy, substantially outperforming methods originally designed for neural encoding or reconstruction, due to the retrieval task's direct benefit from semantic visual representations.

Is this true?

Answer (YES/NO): NO